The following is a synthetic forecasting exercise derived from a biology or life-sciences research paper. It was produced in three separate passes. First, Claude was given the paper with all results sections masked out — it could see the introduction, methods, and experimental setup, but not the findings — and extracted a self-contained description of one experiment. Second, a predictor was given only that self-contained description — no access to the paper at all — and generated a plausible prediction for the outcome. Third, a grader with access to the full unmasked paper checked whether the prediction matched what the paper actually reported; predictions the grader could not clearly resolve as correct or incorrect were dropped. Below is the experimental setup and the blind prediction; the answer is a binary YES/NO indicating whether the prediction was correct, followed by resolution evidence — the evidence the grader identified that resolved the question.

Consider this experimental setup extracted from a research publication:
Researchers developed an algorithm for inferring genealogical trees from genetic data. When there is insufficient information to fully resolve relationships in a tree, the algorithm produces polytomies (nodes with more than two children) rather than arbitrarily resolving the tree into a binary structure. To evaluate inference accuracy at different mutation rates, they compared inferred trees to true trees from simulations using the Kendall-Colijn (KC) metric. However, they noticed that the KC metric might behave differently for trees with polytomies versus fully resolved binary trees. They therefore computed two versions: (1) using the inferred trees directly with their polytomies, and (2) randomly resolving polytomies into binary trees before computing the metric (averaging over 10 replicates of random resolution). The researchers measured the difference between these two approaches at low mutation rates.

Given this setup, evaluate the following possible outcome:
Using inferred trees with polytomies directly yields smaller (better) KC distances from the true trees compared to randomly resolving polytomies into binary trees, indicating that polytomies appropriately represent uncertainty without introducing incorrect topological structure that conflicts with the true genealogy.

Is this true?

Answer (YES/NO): YES